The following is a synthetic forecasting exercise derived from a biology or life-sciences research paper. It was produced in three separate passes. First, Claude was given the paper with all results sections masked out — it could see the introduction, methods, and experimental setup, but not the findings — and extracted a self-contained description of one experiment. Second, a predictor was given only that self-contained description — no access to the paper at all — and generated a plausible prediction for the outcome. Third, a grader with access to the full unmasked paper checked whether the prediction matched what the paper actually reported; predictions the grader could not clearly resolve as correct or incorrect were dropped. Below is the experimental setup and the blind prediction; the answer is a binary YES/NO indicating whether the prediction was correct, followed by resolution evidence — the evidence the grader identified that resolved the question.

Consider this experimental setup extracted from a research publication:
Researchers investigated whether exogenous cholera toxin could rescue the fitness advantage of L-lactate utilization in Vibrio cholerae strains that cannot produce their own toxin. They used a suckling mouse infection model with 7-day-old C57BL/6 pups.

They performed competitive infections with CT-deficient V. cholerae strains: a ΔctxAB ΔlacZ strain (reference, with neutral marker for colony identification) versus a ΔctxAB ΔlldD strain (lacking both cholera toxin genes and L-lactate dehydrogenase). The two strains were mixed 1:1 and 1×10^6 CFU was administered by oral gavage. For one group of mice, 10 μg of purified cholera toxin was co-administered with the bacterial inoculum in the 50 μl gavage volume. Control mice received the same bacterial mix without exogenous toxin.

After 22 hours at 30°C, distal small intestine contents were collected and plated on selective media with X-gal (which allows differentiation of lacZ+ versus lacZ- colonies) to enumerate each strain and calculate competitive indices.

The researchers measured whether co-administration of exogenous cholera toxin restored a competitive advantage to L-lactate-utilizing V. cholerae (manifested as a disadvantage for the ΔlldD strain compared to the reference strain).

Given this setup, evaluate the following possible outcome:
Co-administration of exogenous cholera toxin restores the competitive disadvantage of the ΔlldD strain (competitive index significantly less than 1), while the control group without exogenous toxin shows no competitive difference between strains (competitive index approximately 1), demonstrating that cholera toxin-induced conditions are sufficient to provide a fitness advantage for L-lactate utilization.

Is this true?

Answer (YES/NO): NO